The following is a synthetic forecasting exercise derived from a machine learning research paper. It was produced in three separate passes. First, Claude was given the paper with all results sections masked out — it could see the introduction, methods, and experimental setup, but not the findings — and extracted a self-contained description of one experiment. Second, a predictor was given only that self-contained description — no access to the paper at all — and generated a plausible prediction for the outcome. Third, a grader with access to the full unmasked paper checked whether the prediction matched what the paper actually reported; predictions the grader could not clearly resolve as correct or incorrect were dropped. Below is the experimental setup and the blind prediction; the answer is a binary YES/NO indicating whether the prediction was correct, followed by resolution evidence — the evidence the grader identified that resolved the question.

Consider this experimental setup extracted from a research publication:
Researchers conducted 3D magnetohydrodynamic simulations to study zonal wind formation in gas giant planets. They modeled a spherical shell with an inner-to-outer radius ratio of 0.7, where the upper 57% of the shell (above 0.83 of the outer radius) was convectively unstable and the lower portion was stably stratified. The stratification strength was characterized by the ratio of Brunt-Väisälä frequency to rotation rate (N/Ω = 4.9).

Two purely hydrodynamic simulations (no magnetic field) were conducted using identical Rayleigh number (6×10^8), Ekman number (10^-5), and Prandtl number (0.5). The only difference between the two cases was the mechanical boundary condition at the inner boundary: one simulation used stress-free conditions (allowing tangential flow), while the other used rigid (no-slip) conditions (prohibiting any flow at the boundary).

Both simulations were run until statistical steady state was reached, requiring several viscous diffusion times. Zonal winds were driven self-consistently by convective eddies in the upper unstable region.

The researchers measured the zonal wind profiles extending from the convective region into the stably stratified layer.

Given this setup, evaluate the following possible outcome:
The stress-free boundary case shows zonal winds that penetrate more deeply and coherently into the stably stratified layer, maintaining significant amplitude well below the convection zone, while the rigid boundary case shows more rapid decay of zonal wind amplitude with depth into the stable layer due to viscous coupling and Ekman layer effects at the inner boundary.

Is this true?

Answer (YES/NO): YES